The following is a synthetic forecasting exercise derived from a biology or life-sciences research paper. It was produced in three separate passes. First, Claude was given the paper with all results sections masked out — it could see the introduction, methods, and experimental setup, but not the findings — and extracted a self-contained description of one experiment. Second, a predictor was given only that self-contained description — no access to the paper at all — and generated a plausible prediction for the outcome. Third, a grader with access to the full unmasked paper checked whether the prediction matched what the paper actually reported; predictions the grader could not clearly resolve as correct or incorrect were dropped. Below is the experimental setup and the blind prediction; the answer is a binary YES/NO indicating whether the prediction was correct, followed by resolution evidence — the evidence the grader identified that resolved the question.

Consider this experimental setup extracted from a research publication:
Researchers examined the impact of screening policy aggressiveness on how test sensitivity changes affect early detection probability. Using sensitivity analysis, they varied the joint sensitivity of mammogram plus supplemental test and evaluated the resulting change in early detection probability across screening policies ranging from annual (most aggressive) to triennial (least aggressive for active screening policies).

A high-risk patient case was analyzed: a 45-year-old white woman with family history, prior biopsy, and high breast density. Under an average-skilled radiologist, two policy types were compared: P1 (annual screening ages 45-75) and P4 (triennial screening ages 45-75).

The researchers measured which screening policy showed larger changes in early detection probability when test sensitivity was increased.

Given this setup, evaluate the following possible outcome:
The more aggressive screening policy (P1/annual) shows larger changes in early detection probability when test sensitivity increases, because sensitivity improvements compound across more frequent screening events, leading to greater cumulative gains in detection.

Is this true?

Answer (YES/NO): NO